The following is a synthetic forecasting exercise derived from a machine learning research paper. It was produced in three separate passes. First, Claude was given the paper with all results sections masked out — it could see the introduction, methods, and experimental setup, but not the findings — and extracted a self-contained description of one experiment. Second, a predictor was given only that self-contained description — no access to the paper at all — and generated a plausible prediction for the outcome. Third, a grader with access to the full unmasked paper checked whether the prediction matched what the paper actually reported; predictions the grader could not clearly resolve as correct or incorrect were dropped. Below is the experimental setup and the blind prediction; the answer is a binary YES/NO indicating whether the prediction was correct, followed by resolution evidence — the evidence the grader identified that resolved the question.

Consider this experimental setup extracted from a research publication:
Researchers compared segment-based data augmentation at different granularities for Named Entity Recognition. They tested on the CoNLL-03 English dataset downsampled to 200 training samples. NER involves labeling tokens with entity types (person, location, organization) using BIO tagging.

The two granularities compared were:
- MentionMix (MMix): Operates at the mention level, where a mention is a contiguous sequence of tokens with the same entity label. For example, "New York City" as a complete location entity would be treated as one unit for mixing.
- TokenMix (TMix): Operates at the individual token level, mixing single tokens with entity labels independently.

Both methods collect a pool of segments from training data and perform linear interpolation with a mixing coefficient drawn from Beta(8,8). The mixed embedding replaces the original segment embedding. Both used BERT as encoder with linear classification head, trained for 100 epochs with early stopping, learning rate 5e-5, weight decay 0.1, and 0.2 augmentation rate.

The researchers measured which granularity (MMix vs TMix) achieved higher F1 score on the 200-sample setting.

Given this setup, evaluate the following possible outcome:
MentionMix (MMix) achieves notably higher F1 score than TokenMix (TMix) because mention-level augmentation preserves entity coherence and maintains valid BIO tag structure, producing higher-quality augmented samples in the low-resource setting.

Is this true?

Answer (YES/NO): NO